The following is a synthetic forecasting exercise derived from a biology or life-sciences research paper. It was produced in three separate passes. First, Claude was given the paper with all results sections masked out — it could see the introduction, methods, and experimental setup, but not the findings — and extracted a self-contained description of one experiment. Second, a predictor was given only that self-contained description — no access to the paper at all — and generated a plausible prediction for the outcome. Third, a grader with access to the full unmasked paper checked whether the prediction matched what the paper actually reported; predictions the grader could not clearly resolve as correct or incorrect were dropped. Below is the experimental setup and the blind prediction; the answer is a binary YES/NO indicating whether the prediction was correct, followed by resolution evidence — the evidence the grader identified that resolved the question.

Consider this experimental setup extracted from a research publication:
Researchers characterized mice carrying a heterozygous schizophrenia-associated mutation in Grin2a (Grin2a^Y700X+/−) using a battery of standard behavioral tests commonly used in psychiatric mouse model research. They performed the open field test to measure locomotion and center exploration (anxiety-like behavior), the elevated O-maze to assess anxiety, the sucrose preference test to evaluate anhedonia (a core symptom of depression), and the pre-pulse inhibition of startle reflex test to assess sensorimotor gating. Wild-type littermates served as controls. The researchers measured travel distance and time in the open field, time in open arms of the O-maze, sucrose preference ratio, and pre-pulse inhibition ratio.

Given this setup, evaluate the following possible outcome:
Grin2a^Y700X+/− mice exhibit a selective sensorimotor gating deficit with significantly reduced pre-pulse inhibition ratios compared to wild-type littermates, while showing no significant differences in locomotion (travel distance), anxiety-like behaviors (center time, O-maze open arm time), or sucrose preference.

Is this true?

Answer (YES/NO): NO